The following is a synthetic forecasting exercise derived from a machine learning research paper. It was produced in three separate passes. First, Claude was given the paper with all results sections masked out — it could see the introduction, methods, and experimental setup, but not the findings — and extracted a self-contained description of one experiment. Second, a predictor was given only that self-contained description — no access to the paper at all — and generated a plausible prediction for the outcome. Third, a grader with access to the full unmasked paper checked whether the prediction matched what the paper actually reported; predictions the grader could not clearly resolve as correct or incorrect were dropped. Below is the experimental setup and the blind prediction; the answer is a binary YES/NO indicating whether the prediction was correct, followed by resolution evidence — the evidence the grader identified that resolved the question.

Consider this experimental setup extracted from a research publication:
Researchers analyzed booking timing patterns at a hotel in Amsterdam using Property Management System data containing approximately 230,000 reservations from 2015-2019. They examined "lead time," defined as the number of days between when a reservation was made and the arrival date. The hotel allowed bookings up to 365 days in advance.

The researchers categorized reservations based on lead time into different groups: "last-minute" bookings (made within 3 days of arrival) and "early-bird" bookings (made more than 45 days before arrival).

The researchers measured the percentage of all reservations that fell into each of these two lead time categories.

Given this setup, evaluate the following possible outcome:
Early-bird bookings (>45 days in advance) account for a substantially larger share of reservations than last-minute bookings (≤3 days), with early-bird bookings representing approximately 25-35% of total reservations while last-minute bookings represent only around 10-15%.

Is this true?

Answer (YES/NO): NO